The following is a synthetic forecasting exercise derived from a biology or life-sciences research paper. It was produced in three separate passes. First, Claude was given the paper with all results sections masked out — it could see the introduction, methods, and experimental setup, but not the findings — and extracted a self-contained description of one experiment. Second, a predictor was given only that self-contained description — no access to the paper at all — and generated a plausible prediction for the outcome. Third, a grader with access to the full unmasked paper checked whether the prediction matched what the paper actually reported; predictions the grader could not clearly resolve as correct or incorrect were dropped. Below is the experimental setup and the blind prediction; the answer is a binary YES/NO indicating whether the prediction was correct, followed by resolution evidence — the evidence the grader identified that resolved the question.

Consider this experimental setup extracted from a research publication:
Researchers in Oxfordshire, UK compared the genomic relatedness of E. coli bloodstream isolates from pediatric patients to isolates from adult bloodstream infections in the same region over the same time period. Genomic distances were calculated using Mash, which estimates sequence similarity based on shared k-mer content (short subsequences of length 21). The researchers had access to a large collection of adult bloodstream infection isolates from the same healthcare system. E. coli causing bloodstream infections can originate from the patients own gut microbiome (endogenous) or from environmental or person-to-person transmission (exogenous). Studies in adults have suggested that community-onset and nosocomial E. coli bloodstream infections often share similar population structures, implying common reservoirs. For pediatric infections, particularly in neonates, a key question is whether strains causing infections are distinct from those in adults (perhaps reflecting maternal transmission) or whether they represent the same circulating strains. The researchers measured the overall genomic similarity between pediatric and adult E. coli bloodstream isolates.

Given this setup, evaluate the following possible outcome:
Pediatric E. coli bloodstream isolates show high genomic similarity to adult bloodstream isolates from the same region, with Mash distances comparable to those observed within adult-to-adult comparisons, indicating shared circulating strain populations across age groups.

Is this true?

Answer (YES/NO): YES